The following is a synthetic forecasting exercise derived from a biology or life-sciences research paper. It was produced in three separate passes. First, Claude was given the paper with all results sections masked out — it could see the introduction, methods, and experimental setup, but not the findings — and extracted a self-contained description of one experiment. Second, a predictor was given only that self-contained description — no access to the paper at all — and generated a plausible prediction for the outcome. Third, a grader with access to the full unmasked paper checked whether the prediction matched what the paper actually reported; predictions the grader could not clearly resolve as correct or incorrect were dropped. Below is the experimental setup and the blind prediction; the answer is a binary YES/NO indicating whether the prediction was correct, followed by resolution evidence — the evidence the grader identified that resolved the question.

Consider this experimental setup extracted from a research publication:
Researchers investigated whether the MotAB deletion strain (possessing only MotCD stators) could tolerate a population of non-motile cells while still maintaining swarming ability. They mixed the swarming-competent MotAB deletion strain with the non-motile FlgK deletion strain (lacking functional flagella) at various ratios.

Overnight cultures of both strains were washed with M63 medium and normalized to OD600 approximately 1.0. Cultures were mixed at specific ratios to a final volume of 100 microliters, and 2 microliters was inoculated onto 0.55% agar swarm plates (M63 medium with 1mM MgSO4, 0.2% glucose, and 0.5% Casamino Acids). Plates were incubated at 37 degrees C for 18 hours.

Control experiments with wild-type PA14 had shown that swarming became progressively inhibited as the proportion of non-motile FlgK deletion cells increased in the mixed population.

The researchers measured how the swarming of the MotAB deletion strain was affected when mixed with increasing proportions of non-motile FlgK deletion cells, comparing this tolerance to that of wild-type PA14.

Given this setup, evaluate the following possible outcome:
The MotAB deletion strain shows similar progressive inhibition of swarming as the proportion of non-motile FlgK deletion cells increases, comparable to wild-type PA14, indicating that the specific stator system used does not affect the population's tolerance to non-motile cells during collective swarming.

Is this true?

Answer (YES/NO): NO